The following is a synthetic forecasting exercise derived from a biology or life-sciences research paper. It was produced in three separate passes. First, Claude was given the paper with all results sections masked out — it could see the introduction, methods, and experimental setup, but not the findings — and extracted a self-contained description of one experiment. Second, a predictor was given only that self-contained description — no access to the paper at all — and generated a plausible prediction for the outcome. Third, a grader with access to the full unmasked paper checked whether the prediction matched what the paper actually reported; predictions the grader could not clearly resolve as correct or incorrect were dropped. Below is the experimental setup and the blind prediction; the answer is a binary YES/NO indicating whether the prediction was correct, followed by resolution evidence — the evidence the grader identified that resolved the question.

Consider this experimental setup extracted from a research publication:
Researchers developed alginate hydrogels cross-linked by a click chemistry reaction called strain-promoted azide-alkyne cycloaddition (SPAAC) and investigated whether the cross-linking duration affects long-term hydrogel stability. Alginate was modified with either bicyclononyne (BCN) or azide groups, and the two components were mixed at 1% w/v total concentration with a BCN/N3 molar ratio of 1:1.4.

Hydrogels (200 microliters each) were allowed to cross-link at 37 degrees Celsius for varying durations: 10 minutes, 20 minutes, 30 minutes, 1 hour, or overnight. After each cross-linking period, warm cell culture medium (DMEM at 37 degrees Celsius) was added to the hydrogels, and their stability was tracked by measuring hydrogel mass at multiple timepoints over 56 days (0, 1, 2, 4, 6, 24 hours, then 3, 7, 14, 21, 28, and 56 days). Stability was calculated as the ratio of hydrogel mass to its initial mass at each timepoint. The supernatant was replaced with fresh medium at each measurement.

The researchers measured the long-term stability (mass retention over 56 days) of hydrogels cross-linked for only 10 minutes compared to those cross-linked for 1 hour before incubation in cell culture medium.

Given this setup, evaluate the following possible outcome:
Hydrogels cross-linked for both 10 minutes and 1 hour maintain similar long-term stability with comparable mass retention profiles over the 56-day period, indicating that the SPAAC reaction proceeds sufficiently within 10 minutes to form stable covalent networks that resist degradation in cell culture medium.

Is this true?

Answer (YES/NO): NO